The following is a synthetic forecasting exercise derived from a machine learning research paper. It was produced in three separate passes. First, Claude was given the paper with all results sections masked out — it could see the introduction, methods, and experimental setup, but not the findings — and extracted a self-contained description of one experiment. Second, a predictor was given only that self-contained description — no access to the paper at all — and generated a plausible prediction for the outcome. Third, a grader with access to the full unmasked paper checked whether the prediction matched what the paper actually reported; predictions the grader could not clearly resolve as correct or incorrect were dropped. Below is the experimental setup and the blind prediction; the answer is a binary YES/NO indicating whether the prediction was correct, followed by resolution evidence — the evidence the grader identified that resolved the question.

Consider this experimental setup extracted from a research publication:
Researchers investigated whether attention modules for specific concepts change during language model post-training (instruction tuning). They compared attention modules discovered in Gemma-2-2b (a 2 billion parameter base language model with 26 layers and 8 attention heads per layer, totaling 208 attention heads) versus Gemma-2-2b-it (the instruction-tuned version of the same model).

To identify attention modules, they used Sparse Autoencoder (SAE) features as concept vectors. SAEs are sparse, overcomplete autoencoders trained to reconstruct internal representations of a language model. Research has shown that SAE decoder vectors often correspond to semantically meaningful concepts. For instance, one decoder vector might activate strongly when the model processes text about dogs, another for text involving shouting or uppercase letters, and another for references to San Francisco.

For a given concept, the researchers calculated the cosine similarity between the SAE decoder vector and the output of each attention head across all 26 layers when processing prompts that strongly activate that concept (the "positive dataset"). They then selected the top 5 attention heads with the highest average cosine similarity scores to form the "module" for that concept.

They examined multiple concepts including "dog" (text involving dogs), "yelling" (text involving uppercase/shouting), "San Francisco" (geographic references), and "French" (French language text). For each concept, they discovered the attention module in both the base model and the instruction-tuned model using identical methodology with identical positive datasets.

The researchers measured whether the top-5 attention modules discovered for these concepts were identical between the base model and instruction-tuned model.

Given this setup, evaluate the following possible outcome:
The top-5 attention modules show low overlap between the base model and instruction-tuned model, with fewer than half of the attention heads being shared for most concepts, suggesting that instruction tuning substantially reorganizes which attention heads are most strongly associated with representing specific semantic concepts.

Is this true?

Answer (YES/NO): NO